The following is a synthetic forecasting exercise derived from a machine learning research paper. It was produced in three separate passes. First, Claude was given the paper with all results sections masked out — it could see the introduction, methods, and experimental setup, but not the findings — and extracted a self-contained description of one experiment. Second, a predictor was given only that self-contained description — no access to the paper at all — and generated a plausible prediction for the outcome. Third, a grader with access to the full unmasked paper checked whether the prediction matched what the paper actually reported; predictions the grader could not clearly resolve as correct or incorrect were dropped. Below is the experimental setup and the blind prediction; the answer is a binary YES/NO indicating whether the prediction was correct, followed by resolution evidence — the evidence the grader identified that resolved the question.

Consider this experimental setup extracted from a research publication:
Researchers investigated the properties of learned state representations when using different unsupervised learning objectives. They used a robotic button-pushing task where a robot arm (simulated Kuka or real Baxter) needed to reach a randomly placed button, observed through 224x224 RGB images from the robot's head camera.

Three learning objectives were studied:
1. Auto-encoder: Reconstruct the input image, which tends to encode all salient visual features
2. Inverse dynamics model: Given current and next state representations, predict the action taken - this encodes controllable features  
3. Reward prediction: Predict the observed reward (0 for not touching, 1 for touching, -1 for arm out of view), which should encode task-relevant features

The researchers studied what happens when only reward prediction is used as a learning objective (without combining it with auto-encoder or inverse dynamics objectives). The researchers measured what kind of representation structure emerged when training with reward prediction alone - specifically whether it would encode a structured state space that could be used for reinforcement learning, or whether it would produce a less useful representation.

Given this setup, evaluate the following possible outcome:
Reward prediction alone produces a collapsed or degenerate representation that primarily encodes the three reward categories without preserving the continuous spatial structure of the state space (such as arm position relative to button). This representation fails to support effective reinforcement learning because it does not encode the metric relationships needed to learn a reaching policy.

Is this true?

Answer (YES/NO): YES